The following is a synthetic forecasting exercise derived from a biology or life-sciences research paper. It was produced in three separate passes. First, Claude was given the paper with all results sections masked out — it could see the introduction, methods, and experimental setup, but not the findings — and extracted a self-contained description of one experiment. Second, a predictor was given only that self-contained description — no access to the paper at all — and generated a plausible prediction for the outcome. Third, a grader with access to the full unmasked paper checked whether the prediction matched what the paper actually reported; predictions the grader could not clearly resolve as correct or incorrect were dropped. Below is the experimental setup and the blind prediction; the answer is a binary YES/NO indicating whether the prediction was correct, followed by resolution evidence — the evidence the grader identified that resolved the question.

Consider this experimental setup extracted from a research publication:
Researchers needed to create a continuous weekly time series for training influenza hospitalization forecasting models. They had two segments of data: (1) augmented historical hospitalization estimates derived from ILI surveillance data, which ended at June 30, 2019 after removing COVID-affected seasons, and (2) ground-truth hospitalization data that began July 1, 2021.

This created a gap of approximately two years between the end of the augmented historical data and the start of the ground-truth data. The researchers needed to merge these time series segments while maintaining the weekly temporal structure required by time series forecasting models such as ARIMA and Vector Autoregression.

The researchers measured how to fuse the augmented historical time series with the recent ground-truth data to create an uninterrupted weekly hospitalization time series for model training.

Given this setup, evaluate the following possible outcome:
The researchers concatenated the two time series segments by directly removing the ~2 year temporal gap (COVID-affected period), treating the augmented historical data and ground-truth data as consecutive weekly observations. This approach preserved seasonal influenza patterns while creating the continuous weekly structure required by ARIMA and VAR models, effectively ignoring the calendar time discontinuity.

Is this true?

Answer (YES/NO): YES